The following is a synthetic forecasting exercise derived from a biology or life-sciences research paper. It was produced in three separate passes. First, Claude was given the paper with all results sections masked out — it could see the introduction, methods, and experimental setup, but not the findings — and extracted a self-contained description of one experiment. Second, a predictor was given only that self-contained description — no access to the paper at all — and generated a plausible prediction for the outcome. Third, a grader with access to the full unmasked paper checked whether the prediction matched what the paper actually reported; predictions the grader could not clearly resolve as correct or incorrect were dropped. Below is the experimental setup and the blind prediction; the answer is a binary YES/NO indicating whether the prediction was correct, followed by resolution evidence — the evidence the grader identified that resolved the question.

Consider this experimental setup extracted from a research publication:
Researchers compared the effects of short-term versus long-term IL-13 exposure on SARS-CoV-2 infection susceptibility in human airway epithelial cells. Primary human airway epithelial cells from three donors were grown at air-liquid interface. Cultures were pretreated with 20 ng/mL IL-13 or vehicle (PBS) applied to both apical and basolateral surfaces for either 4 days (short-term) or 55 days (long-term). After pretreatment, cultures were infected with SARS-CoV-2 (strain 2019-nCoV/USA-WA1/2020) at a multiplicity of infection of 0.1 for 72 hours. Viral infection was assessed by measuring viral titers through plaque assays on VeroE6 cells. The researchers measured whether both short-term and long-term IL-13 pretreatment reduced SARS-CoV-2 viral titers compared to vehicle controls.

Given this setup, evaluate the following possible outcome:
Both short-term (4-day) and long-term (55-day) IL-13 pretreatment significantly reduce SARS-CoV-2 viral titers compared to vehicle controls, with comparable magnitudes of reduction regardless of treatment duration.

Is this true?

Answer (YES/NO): NO